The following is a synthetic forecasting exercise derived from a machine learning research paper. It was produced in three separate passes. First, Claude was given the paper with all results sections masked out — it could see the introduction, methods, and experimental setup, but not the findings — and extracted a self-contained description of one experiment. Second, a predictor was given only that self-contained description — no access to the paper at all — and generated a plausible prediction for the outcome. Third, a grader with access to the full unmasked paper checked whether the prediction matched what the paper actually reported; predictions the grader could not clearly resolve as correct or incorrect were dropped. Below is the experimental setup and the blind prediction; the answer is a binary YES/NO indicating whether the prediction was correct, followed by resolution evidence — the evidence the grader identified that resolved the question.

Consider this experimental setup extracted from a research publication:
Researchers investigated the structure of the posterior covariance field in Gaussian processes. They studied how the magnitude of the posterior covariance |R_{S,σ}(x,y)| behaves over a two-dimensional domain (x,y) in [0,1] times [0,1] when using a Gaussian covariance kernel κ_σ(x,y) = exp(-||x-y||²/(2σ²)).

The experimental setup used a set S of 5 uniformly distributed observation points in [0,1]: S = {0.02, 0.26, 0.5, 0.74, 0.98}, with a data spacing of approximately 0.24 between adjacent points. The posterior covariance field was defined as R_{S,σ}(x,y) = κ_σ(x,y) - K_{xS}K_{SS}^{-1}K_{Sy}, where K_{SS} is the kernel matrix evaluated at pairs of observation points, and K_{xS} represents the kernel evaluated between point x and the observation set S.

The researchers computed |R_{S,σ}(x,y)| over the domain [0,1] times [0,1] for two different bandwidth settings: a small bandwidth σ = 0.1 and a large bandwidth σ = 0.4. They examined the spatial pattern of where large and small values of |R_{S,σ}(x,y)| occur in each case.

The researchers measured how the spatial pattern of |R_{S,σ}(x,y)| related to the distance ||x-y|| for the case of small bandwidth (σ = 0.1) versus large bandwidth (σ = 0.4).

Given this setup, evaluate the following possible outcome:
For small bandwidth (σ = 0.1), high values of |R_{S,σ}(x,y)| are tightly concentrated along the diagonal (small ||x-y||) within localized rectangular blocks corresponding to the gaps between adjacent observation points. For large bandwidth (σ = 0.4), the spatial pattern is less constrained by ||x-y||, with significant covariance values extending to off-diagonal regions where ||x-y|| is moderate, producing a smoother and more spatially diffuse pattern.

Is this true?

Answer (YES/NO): NO